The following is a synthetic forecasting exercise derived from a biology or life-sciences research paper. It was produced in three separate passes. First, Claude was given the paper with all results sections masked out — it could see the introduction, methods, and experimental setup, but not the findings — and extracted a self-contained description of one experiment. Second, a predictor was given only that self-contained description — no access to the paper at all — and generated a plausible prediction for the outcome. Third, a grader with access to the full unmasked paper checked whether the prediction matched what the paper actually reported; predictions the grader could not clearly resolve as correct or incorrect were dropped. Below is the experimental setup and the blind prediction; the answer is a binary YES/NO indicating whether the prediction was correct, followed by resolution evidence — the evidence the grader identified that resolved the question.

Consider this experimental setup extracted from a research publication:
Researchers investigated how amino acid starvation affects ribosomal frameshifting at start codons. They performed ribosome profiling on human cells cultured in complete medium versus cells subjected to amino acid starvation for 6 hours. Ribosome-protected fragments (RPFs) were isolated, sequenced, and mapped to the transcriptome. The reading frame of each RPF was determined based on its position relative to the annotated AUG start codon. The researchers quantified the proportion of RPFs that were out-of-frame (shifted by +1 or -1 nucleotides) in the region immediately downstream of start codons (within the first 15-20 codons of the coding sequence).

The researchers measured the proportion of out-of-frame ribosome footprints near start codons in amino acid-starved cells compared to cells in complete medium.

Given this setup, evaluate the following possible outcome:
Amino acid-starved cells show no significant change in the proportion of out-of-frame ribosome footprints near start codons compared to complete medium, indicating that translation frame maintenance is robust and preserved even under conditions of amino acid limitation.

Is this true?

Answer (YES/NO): NO